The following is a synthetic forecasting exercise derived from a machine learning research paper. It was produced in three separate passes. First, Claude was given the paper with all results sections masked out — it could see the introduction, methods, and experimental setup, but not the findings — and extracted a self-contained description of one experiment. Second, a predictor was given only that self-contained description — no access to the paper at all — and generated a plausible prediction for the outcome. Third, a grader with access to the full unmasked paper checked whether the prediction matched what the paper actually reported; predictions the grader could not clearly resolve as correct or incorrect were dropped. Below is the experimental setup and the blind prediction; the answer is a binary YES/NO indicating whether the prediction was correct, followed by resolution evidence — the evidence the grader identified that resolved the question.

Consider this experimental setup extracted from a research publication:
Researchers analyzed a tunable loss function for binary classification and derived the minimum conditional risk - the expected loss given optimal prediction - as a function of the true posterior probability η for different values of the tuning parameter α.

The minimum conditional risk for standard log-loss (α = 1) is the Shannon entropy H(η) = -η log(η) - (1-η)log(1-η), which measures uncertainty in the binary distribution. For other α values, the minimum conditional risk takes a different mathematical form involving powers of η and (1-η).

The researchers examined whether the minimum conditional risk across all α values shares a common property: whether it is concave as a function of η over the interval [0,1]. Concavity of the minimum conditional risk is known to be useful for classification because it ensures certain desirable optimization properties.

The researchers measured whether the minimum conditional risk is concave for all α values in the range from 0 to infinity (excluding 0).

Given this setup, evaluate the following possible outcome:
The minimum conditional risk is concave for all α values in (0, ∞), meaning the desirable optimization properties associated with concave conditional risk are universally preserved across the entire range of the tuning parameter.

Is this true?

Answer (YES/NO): YES